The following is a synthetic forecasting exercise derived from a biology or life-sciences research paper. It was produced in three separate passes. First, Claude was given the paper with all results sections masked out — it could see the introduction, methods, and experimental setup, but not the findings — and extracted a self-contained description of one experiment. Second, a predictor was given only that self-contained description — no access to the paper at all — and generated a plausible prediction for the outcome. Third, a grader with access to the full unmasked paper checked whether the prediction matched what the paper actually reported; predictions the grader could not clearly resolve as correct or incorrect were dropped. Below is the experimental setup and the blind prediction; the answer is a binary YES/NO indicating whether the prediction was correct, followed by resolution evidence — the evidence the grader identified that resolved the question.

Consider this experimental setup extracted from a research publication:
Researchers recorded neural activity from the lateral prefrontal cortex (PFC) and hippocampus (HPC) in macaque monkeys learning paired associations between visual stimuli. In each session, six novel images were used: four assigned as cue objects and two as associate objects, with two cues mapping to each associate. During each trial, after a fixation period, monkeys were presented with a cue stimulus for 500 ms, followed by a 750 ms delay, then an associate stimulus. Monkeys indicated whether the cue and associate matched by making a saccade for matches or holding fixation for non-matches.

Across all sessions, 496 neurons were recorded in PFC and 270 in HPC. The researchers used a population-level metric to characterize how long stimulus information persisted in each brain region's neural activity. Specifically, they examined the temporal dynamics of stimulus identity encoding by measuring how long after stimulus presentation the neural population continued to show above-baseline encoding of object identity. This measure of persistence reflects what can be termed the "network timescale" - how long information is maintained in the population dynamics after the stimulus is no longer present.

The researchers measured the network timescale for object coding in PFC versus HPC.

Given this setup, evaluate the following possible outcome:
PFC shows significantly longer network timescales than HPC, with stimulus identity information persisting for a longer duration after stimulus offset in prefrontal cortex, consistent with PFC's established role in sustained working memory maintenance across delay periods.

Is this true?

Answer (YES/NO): YES